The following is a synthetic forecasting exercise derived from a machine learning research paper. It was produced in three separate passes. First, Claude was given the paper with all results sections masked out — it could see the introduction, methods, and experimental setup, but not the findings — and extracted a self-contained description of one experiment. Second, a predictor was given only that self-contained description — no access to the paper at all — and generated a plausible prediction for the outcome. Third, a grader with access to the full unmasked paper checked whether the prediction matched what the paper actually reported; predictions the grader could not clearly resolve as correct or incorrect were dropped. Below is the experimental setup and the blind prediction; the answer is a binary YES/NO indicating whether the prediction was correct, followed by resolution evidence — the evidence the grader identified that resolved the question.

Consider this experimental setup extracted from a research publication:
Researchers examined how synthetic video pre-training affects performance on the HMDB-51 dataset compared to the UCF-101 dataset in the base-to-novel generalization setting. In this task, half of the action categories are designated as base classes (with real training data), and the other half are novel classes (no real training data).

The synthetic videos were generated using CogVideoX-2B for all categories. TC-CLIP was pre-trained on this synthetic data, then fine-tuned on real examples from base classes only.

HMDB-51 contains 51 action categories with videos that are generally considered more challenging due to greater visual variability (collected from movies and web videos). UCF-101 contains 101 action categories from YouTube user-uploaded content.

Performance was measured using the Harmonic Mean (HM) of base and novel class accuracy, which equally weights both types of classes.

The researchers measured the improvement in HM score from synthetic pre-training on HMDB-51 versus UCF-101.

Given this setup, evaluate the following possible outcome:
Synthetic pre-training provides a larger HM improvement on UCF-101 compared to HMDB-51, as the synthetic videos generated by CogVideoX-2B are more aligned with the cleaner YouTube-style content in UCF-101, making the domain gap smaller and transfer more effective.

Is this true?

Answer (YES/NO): NO